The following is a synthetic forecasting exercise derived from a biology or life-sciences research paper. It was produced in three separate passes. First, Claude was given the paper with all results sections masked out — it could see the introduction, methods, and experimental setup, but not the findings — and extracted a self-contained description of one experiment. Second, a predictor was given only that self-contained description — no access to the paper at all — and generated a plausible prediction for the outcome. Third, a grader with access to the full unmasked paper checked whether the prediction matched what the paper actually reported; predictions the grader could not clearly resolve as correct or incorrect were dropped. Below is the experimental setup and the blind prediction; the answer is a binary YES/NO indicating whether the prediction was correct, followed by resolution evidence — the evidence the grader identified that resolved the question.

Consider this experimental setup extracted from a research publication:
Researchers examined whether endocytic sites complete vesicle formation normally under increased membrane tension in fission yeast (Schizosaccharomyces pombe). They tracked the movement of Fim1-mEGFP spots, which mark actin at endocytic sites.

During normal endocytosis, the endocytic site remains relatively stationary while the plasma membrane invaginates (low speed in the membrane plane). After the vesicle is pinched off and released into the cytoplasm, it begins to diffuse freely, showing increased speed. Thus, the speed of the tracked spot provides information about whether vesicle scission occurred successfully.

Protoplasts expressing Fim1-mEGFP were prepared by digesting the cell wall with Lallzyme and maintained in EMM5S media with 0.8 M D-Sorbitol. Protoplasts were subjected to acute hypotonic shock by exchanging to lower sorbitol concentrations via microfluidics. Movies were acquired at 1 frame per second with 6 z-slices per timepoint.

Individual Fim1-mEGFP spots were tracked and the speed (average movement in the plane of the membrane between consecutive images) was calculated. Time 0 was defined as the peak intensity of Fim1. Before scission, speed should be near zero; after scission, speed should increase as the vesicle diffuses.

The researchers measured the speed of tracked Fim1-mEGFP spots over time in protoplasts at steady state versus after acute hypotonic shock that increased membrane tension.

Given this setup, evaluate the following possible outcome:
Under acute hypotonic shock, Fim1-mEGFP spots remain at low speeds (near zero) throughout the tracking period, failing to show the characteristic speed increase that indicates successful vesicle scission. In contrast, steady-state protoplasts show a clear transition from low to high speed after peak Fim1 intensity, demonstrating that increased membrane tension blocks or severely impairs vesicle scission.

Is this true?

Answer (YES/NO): NO